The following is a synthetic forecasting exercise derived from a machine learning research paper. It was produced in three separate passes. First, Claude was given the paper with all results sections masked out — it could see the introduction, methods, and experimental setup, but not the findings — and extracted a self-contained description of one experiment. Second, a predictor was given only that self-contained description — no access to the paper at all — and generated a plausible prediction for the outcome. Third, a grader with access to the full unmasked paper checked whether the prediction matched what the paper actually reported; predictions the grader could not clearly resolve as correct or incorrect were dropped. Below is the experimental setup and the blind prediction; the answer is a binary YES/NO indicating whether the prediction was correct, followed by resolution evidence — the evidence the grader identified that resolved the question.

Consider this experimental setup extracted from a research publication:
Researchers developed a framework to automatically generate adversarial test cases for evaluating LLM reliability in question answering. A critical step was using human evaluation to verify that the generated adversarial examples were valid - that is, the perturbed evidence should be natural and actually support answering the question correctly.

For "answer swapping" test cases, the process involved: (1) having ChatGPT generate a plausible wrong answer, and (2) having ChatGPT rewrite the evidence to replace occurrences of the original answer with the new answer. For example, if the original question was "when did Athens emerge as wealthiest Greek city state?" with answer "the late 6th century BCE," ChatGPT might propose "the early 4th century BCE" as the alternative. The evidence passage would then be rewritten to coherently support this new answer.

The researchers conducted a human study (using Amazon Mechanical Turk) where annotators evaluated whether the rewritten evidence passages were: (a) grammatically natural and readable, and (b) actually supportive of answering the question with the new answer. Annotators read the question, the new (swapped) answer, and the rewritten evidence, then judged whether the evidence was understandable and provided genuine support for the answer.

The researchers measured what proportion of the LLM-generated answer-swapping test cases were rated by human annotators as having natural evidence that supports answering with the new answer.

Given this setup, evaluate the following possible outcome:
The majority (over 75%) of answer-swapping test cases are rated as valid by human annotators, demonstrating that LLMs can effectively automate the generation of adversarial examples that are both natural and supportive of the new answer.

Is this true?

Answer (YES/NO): YES